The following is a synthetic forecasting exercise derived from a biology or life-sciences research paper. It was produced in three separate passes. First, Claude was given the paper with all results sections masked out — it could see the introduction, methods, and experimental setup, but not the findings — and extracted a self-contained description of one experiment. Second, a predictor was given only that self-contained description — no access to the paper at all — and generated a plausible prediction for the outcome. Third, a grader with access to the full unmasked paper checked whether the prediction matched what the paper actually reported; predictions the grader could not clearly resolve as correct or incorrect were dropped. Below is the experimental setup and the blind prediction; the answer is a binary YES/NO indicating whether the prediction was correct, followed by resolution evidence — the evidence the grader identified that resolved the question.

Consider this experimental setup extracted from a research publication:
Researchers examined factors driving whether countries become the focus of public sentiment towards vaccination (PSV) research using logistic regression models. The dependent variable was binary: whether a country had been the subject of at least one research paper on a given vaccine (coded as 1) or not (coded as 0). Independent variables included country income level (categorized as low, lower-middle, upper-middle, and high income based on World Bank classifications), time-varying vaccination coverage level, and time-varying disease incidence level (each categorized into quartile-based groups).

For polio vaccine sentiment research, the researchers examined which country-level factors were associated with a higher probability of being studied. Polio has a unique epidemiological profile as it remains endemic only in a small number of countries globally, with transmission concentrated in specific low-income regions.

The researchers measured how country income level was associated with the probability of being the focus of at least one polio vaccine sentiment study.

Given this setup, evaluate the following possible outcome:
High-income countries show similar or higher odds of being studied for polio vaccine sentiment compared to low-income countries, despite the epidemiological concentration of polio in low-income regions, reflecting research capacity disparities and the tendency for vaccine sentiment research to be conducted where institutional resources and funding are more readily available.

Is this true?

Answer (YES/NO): NO